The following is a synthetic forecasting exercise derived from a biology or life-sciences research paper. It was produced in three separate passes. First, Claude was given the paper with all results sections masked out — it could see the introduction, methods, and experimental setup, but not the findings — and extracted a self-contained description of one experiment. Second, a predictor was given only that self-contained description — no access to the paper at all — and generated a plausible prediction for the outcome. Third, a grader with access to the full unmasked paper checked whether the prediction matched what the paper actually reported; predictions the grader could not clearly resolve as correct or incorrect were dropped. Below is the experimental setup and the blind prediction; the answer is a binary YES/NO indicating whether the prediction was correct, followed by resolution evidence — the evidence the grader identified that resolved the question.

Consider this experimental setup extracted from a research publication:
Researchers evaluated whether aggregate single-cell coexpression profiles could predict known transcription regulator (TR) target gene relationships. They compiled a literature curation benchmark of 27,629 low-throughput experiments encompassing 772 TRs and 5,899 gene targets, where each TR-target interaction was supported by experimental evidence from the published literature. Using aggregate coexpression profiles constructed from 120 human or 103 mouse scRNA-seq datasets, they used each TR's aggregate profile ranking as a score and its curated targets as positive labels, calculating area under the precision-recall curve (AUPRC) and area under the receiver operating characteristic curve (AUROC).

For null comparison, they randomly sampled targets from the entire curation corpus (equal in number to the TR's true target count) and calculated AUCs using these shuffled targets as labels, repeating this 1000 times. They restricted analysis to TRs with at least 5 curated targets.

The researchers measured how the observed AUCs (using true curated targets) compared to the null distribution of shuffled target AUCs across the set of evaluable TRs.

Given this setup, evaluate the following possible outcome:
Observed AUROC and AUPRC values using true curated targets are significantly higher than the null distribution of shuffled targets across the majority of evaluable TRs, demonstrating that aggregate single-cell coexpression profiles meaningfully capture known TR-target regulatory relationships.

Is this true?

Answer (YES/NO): YES